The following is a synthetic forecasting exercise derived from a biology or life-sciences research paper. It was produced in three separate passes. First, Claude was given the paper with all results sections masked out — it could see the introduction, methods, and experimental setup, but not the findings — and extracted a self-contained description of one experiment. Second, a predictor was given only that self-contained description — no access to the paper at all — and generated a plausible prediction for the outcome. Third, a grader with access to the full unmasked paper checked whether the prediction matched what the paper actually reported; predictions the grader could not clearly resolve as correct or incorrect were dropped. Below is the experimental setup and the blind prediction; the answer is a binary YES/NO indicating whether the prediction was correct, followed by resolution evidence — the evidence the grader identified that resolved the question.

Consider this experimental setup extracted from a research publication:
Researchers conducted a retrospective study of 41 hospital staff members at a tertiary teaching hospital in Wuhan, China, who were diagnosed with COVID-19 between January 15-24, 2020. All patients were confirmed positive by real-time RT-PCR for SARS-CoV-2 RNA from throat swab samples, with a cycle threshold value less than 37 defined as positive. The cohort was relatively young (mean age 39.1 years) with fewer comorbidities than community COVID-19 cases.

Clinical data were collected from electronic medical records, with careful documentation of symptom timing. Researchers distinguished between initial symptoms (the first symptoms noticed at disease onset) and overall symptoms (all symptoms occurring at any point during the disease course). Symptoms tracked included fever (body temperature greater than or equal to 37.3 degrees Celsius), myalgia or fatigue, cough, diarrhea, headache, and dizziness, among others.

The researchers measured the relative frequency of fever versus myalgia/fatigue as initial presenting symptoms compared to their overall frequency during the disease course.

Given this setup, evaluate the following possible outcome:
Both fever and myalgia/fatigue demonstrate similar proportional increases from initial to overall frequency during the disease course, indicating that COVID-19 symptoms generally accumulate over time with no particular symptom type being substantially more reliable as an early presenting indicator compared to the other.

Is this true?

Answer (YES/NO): NO